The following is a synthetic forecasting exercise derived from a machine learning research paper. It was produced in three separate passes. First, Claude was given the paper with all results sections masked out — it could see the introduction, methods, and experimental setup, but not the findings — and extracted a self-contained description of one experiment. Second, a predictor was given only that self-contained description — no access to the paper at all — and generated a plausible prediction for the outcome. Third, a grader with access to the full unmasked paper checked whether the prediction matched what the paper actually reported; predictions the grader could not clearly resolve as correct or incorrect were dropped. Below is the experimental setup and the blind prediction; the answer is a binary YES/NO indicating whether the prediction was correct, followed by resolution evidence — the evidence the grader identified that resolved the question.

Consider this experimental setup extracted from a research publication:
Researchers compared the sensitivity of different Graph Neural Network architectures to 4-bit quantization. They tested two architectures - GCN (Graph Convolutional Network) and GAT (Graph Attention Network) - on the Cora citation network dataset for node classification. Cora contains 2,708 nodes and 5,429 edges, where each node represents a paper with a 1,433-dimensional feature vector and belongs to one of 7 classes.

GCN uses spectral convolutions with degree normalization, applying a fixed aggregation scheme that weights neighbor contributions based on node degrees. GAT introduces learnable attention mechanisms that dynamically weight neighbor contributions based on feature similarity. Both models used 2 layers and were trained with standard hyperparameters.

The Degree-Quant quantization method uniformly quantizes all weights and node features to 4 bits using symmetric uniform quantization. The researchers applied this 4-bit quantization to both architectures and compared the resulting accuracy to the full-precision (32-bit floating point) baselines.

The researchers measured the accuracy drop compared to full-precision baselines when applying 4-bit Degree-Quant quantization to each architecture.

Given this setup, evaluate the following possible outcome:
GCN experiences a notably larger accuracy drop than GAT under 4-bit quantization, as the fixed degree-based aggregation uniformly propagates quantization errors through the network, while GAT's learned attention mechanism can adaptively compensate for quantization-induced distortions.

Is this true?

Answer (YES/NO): NO